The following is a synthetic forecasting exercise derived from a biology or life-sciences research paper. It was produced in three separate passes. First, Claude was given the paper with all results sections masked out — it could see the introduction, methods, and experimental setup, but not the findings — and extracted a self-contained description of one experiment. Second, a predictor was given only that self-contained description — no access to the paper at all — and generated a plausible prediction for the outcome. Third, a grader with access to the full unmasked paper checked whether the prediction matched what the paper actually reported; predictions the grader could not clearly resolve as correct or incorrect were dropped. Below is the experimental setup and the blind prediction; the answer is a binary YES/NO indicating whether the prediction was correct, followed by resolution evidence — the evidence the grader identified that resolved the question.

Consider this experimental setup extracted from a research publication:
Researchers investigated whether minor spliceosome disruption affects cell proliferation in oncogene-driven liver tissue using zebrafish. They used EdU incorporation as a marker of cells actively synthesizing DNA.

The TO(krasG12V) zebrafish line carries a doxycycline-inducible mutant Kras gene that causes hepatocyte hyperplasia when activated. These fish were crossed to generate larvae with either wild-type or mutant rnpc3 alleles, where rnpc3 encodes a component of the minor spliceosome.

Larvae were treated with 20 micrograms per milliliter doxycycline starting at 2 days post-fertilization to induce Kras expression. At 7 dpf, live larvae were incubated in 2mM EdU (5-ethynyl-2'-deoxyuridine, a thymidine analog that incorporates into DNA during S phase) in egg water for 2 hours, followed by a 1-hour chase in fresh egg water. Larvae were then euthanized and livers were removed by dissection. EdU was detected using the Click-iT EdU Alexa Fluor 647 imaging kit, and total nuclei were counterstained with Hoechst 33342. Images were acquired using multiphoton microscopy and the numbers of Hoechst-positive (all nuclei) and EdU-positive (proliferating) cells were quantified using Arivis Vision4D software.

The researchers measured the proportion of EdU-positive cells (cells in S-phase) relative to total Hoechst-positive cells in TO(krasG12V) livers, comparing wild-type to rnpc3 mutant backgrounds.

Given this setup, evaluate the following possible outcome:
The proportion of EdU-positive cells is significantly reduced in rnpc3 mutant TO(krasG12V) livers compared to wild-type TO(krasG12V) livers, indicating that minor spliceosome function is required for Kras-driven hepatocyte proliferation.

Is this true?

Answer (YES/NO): YES